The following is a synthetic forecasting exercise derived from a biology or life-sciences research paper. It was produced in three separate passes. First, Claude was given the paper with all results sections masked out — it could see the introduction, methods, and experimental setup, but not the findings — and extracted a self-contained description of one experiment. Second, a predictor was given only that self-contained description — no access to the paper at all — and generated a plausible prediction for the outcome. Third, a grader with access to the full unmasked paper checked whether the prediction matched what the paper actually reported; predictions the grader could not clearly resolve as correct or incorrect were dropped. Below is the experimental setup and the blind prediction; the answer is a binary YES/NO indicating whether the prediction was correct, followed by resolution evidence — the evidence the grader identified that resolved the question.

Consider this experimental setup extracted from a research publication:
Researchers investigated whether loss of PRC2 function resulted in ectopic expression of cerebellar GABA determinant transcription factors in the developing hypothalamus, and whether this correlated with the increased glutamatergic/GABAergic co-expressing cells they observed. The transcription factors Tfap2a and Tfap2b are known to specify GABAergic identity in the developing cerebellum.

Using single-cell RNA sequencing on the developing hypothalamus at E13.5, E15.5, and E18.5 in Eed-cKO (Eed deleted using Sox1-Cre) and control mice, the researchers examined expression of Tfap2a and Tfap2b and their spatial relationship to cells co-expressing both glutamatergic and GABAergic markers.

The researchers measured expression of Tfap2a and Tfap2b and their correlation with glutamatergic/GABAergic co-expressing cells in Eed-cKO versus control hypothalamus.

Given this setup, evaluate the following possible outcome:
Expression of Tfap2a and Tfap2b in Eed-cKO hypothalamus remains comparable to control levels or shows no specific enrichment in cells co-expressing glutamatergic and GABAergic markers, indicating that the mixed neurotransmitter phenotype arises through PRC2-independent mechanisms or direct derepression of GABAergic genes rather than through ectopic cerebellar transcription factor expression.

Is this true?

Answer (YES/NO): NO